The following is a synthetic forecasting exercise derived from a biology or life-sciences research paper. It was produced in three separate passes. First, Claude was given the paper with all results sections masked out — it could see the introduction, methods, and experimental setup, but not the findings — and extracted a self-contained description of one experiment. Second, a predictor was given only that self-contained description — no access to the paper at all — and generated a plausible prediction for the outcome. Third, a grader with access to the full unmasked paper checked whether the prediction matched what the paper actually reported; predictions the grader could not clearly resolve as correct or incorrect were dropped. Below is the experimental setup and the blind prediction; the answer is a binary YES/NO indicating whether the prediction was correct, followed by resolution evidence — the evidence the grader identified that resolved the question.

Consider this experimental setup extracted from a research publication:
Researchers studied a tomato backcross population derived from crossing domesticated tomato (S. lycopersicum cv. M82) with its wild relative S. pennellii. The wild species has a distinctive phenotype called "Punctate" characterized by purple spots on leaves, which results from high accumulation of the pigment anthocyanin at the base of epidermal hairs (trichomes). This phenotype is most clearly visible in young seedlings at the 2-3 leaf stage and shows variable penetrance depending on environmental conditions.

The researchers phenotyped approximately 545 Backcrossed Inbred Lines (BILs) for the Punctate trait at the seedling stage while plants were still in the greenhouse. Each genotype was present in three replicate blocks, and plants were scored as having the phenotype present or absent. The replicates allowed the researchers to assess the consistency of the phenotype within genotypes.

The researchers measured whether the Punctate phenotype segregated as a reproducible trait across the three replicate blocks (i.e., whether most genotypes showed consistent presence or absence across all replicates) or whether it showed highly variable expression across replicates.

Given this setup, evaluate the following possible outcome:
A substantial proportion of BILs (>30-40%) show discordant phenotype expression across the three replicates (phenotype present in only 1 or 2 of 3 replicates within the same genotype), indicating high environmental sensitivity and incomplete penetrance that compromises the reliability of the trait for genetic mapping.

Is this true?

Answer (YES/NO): NO